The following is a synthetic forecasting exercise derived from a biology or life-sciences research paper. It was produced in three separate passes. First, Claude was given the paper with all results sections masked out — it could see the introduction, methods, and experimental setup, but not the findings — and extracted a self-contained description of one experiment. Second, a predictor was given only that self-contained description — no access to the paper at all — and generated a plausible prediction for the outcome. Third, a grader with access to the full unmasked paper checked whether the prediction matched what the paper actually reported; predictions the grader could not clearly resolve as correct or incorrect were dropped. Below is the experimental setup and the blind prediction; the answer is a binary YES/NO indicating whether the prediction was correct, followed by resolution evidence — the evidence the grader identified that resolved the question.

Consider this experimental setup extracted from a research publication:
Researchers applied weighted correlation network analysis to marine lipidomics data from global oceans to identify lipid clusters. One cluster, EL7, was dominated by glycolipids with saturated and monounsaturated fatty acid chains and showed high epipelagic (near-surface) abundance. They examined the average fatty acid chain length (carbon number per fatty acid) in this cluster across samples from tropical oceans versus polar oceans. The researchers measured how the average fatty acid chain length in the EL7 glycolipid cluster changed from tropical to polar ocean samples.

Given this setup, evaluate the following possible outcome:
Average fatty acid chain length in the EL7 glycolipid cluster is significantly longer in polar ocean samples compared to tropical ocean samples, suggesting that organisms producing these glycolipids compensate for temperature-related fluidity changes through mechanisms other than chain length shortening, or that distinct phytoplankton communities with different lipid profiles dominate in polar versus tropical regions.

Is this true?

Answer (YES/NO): NO